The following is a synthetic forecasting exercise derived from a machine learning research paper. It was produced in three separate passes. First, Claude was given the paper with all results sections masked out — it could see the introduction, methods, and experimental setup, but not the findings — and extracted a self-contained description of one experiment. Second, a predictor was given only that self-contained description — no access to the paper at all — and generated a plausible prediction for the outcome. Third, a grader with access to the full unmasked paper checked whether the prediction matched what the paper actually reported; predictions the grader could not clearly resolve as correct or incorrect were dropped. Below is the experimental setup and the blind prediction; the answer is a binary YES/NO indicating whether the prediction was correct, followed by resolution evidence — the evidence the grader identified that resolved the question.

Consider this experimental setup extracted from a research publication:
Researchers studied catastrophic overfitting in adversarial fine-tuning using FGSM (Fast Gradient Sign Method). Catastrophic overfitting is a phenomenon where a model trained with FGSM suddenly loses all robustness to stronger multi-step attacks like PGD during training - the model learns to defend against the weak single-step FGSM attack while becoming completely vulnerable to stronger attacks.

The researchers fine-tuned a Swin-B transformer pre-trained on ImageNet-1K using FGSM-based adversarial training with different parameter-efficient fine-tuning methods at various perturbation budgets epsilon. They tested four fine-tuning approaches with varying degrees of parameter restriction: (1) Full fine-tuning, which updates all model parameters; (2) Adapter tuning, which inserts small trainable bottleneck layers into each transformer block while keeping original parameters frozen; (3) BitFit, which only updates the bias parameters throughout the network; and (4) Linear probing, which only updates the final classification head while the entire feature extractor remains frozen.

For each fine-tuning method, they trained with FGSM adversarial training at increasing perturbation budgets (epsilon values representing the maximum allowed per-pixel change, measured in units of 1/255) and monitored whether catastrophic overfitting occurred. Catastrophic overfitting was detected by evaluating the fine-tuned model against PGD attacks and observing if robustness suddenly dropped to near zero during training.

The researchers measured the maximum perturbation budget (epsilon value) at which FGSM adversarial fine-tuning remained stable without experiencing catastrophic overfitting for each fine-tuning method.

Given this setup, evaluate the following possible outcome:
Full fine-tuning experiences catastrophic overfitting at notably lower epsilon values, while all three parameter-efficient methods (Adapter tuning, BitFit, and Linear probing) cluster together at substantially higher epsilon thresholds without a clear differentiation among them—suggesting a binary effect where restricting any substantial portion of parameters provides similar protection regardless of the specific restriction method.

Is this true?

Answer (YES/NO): NO